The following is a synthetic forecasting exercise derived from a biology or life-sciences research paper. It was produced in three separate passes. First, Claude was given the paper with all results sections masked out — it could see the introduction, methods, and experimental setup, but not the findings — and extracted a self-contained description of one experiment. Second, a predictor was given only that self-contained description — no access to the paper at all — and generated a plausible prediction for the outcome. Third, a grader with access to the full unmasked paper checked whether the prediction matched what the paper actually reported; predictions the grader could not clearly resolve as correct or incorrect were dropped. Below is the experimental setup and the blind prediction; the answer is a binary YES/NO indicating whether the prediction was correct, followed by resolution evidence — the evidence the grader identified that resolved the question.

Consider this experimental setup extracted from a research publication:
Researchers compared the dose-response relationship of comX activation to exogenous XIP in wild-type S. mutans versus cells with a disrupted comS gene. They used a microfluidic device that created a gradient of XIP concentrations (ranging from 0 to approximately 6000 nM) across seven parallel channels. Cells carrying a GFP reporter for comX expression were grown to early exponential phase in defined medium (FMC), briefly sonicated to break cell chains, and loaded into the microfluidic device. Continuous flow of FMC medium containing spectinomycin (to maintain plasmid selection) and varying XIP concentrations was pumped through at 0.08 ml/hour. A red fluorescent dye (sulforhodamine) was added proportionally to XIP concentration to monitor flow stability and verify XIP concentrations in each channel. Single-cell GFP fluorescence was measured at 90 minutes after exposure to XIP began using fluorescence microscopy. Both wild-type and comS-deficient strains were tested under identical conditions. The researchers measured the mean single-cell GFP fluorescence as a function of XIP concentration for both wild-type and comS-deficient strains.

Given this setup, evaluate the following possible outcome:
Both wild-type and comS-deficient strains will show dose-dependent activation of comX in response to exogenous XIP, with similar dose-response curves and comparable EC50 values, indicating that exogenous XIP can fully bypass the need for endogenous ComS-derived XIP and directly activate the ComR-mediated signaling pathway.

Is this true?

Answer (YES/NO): NO